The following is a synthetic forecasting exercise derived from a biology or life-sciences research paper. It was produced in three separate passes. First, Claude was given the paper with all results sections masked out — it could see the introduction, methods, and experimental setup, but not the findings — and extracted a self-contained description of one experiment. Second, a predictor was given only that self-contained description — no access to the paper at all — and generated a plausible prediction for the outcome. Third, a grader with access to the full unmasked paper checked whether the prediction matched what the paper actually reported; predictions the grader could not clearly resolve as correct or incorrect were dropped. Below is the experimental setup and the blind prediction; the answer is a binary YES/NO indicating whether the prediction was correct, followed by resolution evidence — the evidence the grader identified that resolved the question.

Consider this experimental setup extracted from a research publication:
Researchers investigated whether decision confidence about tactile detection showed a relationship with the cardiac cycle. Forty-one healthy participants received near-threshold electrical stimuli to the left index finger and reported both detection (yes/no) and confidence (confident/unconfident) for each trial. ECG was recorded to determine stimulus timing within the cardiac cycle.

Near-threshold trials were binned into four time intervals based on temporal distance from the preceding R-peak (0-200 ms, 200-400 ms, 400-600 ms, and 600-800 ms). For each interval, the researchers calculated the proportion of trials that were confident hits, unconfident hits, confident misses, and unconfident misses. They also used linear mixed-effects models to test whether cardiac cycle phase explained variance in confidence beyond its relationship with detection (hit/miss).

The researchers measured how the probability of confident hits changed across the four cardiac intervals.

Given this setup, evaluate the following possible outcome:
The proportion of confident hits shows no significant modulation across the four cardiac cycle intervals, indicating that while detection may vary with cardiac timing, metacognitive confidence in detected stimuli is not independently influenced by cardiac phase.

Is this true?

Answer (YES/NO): NO